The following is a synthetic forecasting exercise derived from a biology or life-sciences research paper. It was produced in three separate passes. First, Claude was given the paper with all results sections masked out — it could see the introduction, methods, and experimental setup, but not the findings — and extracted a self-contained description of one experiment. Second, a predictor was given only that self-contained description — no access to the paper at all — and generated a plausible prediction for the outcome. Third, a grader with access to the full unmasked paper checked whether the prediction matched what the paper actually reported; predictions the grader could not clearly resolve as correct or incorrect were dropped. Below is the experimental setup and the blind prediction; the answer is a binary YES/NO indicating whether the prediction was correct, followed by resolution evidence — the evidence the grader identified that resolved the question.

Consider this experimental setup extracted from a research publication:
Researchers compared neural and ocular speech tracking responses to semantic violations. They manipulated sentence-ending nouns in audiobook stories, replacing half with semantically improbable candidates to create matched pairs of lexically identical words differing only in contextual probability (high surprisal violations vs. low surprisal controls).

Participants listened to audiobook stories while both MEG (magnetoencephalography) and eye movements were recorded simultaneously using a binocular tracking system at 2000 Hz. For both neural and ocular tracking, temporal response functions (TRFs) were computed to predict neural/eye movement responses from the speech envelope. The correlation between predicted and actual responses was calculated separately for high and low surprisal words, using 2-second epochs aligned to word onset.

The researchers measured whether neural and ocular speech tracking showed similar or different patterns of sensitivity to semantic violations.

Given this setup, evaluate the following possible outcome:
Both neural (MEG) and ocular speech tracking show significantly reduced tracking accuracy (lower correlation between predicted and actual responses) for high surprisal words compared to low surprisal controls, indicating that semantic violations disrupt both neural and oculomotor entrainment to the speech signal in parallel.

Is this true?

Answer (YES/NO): NO